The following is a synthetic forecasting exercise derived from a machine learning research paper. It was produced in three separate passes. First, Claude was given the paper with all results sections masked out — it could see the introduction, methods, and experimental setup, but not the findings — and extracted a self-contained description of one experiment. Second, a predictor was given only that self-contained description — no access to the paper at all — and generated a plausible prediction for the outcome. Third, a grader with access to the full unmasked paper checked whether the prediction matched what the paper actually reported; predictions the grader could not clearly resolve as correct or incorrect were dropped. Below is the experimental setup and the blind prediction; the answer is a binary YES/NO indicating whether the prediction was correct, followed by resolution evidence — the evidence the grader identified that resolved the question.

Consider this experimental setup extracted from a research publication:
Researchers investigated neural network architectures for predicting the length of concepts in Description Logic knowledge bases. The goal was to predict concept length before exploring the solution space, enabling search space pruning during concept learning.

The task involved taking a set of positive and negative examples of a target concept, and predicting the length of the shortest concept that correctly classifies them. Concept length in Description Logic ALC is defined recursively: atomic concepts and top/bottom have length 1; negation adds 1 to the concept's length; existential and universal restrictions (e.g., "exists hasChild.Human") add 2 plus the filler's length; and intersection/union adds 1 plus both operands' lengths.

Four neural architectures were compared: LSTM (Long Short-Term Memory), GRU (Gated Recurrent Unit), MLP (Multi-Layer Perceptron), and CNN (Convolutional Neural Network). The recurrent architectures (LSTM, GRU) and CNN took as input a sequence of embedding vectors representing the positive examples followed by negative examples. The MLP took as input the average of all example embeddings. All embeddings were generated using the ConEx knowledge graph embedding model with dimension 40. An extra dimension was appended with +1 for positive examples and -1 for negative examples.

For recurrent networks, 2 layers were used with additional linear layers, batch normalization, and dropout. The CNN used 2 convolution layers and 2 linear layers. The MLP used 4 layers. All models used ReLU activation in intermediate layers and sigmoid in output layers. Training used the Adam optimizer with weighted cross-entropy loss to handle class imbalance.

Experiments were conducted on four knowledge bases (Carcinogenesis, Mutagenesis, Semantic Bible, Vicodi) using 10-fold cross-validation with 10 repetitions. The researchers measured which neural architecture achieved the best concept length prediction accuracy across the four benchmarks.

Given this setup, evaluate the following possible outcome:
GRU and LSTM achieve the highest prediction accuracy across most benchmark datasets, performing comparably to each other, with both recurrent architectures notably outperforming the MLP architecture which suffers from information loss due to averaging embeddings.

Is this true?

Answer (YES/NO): NO